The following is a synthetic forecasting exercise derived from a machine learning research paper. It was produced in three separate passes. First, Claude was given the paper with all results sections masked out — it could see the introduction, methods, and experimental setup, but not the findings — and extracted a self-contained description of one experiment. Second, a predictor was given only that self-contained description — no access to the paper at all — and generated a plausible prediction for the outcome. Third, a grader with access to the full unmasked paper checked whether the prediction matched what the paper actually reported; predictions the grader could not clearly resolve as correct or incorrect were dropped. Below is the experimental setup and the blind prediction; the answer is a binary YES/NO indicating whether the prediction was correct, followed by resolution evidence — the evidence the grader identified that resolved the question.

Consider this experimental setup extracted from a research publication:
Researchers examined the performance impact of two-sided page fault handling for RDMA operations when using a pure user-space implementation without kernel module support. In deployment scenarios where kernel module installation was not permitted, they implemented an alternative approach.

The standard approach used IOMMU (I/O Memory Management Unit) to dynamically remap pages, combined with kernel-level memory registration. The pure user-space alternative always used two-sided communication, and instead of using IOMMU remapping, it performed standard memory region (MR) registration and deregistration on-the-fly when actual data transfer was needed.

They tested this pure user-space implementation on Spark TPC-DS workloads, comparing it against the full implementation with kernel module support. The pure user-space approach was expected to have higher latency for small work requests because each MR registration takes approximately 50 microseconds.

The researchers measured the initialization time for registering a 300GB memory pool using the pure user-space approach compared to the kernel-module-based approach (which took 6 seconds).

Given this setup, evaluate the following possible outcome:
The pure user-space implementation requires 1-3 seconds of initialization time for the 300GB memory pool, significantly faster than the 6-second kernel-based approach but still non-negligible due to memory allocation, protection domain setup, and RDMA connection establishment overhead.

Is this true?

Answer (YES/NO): NO